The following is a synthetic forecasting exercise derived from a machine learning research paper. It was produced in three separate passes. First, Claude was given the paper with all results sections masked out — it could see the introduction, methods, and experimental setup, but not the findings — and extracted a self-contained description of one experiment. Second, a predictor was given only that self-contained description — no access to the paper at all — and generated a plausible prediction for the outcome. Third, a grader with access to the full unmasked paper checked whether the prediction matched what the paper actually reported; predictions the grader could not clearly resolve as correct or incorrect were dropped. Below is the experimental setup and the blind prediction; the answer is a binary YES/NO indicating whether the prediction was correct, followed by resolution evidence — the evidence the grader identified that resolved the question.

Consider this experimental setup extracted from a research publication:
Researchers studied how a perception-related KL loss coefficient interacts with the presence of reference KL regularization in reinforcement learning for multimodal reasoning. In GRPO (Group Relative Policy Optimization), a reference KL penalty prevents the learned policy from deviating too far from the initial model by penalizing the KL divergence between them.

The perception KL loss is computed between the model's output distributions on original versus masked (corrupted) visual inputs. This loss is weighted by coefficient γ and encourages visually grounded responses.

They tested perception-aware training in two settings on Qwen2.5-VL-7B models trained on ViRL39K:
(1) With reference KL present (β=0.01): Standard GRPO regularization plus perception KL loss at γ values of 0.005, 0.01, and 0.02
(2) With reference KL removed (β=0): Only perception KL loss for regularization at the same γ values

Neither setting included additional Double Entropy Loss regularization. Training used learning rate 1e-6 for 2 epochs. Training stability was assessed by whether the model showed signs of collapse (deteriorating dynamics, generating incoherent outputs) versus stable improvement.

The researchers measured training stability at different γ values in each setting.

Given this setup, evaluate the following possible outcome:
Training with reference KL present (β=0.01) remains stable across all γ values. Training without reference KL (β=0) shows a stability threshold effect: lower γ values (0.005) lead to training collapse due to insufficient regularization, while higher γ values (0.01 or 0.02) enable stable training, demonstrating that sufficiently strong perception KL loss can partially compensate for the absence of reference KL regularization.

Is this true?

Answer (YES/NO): NO